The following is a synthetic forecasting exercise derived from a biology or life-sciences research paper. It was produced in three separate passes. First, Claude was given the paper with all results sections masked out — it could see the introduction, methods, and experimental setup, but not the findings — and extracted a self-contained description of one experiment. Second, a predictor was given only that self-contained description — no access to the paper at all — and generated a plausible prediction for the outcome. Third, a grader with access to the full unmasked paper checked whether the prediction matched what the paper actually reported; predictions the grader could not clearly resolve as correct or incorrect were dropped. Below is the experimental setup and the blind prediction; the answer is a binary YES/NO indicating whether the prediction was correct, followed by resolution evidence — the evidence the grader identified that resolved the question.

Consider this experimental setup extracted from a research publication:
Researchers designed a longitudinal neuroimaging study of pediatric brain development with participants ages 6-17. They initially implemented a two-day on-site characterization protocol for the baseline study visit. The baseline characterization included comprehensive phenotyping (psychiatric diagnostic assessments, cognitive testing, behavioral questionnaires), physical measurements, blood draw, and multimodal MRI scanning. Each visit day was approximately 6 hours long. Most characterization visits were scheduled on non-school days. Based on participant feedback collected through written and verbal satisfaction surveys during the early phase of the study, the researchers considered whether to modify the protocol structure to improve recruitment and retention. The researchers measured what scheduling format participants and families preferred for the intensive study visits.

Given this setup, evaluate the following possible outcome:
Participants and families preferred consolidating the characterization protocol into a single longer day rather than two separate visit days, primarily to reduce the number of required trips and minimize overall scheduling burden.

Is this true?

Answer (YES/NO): YES